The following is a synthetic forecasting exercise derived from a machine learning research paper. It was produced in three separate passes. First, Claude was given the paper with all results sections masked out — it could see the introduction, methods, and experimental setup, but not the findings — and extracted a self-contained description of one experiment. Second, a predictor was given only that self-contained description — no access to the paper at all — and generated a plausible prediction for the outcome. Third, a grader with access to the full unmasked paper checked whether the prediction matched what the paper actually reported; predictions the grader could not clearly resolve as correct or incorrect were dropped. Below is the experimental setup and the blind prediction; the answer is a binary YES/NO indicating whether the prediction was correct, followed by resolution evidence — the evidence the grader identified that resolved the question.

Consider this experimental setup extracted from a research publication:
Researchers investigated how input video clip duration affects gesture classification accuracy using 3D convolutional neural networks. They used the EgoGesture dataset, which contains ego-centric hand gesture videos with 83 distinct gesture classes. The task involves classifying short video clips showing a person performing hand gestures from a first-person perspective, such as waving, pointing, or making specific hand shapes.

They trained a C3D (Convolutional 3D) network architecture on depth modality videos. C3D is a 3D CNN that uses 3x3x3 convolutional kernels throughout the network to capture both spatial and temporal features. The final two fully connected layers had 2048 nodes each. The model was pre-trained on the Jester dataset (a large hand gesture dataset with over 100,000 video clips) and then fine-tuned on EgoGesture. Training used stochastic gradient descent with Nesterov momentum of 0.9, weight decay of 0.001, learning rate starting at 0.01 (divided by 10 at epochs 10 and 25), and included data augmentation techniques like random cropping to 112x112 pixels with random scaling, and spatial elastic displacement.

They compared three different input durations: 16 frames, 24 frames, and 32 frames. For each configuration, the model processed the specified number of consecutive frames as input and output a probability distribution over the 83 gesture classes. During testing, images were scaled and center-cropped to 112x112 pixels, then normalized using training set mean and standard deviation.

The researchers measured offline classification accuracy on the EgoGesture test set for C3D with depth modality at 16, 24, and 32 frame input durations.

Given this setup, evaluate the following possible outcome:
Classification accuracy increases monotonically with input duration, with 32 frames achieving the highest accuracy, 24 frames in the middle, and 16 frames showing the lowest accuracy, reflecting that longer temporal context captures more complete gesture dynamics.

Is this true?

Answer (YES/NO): YES